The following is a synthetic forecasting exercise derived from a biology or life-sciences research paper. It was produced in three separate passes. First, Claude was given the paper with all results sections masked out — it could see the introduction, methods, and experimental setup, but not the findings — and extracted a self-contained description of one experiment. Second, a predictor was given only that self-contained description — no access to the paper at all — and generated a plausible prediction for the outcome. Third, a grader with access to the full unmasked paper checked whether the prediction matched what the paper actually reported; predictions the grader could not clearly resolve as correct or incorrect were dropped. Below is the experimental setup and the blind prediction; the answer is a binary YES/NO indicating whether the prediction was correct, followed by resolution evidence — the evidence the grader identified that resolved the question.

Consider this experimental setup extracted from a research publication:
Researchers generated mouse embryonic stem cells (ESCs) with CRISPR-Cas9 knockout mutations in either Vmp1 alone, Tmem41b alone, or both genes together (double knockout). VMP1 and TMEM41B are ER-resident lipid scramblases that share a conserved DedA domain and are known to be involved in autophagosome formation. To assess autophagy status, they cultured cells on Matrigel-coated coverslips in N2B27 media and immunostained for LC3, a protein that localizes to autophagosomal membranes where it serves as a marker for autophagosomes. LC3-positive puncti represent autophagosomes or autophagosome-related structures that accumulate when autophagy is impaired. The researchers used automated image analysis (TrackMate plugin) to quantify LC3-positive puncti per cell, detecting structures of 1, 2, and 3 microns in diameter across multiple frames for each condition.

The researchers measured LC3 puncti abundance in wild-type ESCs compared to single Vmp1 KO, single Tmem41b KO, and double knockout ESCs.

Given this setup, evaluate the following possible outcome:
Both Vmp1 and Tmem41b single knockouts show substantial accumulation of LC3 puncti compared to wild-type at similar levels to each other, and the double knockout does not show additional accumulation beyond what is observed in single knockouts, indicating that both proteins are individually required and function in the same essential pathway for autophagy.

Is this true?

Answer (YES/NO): NO